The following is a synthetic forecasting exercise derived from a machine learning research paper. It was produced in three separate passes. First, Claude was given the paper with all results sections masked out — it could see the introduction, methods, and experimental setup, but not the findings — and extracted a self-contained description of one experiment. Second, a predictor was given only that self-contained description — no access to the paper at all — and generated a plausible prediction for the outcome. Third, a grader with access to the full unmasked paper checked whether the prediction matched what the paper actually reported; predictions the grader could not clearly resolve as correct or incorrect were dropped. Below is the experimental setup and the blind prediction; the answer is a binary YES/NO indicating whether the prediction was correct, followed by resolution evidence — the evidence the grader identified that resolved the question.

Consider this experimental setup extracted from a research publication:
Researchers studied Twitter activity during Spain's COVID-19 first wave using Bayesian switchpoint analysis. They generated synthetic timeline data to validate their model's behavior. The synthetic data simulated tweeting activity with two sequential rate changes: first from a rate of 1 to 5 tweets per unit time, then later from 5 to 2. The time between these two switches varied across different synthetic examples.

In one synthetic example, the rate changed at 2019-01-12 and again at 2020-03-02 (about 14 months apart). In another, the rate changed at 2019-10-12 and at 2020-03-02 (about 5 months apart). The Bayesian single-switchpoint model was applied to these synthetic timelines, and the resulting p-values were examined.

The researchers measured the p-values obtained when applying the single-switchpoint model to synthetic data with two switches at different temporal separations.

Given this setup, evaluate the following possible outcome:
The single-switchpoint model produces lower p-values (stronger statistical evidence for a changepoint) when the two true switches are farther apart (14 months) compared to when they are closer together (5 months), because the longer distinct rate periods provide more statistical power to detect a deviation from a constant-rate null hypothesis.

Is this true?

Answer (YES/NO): YES